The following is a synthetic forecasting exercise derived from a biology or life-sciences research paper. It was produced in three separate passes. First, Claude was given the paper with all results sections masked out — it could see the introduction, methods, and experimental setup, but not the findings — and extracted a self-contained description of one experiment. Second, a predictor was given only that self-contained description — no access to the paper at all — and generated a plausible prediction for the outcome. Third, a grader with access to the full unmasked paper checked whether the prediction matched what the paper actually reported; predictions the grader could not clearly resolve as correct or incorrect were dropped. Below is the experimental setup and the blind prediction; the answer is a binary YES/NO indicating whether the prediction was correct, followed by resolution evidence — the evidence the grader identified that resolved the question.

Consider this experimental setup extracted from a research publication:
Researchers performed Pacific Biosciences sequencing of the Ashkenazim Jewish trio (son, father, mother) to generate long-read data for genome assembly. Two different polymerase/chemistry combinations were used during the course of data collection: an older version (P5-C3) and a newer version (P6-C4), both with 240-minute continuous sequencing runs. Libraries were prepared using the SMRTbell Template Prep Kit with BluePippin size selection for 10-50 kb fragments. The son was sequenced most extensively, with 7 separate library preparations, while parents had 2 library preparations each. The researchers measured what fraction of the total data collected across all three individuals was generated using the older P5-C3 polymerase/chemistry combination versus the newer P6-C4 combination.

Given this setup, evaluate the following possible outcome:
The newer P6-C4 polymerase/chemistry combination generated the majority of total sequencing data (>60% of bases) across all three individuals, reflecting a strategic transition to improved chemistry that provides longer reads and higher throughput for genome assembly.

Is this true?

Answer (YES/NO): YES